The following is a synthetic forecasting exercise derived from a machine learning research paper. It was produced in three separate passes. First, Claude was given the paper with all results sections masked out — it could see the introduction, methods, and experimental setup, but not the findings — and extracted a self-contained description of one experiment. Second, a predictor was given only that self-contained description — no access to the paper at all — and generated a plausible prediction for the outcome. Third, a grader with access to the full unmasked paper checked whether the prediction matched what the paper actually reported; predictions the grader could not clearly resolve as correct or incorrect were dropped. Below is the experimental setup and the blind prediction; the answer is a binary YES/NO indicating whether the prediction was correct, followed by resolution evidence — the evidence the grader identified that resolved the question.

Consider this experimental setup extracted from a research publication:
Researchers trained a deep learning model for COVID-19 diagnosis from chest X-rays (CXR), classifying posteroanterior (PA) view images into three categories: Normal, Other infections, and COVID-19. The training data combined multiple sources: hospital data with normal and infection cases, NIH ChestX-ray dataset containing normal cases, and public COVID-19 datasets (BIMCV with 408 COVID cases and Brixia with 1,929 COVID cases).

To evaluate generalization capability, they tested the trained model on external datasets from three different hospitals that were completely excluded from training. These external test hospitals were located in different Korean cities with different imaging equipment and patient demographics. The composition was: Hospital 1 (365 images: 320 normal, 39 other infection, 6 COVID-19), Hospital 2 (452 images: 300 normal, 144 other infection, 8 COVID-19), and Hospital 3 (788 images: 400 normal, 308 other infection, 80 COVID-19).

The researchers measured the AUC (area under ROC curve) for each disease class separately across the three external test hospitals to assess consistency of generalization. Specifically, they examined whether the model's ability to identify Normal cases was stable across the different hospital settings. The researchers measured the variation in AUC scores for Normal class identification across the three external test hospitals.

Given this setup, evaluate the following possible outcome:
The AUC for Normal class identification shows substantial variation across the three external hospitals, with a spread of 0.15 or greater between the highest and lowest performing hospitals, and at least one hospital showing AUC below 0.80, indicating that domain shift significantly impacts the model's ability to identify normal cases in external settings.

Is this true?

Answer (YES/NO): NO